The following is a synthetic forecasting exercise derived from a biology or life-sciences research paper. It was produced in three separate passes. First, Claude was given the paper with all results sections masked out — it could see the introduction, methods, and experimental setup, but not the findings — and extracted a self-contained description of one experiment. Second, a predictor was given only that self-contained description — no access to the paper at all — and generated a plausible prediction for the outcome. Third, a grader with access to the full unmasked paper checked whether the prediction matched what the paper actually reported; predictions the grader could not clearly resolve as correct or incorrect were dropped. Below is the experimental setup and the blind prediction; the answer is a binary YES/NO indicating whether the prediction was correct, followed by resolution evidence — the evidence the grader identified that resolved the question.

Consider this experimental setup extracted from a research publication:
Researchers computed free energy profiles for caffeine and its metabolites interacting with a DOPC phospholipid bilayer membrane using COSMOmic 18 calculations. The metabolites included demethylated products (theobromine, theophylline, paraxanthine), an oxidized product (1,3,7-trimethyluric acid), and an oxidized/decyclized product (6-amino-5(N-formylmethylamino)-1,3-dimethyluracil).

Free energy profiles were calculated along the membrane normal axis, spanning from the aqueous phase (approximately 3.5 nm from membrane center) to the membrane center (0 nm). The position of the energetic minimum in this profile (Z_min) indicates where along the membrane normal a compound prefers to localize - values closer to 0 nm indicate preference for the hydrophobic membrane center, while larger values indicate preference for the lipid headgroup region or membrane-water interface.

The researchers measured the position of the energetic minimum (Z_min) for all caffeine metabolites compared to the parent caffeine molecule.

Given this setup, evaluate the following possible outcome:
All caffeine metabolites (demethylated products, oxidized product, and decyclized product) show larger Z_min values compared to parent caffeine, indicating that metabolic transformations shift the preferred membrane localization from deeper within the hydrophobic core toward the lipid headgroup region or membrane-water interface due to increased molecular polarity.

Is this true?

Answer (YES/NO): YES